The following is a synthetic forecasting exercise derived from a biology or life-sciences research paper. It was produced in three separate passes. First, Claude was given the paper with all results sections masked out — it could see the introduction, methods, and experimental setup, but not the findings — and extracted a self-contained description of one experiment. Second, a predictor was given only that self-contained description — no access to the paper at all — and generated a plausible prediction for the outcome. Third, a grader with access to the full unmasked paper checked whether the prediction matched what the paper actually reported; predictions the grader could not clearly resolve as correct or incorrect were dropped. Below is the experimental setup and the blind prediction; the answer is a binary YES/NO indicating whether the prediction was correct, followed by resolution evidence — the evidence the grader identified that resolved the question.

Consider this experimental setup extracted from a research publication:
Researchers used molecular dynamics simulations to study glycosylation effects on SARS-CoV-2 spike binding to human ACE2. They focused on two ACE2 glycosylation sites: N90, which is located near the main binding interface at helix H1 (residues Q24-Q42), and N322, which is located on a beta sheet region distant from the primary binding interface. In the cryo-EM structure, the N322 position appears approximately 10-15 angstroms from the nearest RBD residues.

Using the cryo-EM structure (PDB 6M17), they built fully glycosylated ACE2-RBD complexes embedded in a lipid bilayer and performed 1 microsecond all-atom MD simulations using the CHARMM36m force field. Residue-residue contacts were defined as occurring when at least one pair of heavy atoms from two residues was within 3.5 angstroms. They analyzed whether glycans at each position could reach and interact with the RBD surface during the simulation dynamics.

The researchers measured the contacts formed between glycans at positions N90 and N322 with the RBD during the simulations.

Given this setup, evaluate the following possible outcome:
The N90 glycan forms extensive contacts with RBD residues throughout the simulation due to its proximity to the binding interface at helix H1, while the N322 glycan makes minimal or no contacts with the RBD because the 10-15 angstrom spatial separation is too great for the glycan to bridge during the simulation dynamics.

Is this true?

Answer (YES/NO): NO